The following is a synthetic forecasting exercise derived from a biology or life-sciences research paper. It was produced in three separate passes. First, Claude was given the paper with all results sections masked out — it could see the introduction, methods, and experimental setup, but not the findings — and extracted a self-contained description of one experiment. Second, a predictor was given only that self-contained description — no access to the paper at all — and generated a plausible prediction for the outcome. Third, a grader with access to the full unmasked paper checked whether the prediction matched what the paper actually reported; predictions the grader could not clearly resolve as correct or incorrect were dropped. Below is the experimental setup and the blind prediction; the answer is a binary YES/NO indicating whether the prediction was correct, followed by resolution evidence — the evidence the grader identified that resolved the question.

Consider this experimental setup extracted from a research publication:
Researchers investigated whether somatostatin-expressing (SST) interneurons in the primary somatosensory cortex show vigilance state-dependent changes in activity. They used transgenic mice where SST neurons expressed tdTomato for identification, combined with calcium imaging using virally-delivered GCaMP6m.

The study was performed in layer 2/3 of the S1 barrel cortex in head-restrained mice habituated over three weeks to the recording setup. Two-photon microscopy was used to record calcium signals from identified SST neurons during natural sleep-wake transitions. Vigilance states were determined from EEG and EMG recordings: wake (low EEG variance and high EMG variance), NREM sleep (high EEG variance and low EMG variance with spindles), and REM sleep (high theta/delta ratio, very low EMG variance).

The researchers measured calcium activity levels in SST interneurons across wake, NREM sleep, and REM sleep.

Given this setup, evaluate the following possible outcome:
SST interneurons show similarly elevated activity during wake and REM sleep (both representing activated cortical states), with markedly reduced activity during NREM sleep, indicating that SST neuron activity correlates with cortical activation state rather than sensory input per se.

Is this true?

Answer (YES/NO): NO